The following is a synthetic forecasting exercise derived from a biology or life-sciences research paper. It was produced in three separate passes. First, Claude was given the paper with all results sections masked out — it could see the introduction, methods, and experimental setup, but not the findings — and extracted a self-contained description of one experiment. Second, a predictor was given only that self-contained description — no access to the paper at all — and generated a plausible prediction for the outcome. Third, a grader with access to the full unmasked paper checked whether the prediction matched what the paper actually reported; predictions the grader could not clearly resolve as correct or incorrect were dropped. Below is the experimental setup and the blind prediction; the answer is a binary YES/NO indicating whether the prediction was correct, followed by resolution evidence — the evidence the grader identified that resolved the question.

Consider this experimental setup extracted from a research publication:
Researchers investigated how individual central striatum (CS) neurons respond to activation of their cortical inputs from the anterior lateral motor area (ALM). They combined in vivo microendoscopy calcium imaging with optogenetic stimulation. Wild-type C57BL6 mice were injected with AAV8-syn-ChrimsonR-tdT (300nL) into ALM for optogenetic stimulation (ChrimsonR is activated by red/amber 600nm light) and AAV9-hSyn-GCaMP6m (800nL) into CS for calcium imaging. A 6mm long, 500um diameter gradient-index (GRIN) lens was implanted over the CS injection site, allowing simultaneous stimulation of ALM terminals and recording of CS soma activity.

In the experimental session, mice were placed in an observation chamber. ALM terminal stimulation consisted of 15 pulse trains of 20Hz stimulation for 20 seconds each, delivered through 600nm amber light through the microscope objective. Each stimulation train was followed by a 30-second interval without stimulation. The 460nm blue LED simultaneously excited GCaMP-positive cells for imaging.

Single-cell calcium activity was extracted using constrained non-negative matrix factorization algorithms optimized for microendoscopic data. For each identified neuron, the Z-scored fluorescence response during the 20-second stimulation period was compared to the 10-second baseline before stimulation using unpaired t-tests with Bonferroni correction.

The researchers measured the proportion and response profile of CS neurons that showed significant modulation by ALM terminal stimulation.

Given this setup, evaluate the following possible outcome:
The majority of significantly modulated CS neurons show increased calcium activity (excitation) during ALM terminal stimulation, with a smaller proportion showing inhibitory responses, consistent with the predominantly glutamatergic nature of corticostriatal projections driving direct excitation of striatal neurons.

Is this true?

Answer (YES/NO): NO